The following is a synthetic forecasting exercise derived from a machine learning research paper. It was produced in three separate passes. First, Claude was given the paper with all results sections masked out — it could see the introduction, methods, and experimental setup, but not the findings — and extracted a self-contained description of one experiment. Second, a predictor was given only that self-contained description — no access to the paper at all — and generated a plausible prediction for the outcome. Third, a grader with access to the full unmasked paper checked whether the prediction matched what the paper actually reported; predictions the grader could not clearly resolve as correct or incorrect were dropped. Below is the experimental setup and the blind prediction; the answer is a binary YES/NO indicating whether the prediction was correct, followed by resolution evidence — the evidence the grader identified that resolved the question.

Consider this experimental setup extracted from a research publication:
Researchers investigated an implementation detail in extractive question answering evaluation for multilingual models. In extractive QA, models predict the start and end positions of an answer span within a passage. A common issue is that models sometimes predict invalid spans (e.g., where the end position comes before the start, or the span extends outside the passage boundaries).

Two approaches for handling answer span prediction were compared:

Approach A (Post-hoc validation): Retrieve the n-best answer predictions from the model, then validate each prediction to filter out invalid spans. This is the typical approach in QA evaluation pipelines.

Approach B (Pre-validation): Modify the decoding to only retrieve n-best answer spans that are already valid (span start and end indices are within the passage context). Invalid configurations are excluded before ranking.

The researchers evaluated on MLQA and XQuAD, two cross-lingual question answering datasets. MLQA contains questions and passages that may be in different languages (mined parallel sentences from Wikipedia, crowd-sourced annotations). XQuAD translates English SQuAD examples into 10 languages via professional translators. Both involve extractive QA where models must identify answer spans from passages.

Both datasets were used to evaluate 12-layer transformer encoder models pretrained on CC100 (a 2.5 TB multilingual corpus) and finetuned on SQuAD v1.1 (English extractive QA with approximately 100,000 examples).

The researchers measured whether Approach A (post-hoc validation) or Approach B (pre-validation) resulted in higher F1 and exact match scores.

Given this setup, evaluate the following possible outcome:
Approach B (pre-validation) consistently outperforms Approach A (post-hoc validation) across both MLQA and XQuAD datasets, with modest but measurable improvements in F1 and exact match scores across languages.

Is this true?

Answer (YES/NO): YES